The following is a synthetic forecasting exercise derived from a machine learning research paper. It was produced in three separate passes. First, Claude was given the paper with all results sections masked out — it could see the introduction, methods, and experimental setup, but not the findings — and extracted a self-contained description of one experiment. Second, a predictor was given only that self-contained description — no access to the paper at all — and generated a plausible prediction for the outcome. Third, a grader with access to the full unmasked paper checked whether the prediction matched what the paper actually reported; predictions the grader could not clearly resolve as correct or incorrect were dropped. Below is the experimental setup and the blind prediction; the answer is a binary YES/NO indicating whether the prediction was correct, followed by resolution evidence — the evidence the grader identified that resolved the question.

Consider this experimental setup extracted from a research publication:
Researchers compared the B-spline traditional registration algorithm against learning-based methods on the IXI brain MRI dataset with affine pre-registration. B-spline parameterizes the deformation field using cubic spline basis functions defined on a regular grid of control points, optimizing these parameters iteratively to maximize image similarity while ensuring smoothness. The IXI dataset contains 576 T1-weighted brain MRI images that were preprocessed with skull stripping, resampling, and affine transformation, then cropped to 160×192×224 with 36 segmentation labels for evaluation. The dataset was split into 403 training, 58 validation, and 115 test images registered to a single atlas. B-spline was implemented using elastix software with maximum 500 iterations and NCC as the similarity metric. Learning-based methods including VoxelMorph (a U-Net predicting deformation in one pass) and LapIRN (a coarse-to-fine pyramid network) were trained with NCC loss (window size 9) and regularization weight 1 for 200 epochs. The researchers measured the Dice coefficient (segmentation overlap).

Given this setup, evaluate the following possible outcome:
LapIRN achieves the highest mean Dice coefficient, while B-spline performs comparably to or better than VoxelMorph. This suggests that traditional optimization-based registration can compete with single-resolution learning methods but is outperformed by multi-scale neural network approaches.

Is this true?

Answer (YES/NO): NO